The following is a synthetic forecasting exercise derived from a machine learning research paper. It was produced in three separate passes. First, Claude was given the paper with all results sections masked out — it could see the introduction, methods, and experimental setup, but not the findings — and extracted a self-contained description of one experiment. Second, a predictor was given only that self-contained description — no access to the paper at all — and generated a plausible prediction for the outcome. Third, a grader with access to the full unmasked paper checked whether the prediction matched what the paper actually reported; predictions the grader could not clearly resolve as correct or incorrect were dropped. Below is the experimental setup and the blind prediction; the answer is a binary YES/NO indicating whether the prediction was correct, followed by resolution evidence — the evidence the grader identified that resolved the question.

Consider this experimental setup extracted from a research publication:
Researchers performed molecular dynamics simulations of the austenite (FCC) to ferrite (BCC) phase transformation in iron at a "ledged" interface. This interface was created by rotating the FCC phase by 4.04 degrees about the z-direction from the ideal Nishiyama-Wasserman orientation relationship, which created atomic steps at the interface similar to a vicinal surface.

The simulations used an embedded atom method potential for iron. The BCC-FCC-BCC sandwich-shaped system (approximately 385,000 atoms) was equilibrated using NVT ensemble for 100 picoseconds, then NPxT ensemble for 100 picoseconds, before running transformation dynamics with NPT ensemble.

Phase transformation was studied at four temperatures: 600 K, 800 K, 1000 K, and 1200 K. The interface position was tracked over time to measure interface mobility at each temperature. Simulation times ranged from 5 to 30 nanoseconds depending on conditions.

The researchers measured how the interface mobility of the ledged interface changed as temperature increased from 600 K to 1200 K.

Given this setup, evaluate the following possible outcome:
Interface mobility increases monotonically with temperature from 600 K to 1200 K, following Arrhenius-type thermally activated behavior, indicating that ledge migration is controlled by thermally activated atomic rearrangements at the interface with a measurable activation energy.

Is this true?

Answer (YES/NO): NO